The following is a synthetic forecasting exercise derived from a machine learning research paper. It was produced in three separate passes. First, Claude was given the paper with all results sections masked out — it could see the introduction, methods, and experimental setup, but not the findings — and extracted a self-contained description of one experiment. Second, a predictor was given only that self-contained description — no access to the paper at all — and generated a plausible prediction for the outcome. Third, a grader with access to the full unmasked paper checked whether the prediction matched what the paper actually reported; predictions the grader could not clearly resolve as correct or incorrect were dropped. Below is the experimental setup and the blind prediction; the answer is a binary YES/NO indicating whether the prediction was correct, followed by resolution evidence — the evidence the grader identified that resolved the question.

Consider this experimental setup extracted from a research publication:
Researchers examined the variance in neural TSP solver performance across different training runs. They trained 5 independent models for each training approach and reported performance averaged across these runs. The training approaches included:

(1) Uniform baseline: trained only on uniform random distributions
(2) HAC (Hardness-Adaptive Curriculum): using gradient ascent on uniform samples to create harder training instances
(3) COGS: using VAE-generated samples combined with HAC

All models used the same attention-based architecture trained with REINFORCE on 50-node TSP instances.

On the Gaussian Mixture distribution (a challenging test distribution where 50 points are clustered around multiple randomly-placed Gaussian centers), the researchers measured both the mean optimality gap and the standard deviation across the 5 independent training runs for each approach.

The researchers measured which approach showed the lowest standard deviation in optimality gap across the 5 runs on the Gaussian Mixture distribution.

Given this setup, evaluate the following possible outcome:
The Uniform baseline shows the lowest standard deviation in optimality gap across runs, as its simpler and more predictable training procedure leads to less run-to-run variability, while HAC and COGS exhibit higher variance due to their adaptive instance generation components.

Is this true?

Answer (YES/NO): NO